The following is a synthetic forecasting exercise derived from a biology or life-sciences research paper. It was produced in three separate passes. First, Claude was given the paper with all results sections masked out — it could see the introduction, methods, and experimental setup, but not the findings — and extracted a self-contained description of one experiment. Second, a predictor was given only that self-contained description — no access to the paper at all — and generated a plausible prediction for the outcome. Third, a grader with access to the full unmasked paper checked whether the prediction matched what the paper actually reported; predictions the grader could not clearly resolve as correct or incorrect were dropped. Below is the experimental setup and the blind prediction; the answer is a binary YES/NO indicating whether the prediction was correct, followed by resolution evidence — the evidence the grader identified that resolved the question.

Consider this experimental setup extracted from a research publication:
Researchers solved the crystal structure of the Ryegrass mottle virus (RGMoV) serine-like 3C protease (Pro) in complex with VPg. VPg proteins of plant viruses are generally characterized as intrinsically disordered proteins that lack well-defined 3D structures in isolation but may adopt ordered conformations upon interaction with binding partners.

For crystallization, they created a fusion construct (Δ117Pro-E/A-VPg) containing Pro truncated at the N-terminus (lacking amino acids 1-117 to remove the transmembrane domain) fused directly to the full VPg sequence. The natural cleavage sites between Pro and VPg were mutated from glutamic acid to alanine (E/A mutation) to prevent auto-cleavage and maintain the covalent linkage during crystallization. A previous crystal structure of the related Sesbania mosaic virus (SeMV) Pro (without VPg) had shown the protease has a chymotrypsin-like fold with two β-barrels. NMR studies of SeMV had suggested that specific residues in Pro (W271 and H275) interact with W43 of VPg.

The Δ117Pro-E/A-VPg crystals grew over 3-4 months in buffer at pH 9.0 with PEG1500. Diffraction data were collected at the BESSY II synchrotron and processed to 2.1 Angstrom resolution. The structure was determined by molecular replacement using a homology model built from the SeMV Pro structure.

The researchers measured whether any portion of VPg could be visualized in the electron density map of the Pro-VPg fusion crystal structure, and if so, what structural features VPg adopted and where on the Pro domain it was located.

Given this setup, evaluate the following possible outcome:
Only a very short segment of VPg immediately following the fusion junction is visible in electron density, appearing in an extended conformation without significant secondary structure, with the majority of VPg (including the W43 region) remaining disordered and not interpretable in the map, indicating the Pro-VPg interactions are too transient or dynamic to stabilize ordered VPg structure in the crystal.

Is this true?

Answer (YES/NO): NO